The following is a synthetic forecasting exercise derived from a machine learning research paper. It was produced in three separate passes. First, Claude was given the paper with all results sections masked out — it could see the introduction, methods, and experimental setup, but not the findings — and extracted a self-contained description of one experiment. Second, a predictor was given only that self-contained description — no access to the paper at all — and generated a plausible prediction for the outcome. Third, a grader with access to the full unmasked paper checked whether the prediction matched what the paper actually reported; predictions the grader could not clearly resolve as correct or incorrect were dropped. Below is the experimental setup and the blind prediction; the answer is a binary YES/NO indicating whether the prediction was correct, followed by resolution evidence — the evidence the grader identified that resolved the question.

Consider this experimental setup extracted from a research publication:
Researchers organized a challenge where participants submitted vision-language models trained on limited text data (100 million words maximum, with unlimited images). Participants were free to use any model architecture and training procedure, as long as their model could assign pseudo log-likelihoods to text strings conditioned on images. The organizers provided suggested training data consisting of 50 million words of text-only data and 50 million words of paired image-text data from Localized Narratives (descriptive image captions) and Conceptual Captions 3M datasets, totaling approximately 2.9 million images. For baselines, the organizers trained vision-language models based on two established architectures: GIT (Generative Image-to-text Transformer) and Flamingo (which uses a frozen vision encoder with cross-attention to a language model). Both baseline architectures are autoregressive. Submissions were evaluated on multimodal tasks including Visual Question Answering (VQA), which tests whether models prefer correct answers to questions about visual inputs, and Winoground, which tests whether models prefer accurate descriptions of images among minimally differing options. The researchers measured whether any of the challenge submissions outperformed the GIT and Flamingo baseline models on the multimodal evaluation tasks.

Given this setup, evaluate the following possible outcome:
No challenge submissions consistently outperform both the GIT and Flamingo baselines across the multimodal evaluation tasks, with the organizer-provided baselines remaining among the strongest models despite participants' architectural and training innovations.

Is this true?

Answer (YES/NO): YES